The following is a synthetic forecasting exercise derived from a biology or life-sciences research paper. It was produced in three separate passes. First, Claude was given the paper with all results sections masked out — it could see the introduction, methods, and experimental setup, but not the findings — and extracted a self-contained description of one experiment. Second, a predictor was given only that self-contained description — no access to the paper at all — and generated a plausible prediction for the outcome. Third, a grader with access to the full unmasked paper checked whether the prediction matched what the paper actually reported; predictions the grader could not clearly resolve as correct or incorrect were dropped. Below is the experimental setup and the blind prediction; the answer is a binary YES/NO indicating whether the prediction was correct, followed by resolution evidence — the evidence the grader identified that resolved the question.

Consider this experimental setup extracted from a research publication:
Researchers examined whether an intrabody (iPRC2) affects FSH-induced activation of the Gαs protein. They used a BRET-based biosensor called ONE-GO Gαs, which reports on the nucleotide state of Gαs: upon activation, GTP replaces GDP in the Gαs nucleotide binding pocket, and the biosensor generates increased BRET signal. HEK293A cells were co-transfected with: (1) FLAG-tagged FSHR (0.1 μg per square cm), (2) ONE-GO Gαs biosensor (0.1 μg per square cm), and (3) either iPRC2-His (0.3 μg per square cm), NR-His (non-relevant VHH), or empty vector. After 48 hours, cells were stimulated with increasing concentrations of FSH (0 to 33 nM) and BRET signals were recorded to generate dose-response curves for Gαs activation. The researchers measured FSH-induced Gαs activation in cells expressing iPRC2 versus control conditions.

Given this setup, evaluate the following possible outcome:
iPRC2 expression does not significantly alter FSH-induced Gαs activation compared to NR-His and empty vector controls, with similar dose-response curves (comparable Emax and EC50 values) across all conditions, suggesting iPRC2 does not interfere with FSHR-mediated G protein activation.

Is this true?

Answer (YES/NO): YES